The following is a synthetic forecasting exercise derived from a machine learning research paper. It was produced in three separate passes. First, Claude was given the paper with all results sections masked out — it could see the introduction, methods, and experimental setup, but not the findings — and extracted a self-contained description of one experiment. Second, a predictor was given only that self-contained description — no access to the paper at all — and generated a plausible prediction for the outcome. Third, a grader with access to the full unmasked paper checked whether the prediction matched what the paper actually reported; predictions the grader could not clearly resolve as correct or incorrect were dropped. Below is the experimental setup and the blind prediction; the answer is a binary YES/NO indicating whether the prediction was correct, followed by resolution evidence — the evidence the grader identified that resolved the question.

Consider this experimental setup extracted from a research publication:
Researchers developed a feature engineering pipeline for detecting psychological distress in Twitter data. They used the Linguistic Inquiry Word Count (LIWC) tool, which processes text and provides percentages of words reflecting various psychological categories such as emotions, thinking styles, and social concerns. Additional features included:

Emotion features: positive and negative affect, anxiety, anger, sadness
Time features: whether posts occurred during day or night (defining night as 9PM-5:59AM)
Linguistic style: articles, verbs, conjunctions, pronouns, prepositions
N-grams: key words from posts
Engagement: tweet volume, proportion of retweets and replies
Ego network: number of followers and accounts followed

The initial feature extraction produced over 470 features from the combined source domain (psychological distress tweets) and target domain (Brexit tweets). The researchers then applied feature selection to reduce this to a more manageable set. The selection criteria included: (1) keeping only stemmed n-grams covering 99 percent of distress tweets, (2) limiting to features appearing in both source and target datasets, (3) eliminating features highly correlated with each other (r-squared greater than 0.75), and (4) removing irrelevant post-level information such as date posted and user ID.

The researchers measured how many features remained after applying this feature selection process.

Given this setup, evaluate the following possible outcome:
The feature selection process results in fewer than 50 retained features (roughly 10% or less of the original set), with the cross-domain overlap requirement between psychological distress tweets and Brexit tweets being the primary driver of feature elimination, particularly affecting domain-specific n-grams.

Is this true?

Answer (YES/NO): NO